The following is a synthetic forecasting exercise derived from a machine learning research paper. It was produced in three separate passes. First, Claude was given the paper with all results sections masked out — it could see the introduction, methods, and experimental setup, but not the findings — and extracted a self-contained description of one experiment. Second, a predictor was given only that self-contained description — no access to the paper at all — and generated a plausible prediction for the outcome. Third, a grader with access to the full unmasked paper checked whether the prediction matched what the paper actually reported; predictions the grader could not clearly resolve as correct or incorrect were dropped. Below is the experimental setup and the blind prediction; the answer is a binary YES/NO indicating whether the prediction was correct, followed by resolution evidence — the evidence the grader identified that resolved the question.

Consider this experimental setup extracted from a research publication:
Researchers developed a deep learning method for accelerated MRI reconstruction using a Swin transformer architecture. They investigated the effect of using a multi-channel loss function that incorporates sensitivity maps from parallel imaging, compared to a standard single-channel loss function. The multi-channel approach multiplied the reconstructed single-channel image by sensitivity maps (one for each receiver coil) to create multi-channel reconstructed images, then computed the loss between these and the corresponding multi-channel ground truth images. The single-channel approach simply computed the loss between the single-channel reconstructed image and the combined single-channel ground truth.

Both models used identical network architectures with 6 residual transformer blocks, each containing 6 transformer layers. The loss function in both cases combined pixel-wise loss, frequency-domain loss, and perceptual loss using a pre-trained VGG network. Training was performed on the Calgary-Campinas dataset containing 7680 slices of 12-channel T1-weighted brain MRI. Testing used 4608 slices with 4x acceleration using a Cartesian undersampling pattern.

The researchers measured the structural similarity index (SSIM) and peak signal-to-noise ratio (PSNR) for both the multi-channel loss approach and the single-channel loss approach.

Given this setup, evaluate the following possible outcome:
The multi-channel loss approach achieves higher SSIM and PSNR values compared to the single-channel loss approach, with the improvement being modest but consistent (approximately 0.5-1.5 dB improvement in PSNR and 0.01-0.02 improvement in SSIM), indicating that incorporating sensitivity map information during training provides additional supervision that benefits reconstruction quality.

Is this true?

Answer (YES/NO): NO